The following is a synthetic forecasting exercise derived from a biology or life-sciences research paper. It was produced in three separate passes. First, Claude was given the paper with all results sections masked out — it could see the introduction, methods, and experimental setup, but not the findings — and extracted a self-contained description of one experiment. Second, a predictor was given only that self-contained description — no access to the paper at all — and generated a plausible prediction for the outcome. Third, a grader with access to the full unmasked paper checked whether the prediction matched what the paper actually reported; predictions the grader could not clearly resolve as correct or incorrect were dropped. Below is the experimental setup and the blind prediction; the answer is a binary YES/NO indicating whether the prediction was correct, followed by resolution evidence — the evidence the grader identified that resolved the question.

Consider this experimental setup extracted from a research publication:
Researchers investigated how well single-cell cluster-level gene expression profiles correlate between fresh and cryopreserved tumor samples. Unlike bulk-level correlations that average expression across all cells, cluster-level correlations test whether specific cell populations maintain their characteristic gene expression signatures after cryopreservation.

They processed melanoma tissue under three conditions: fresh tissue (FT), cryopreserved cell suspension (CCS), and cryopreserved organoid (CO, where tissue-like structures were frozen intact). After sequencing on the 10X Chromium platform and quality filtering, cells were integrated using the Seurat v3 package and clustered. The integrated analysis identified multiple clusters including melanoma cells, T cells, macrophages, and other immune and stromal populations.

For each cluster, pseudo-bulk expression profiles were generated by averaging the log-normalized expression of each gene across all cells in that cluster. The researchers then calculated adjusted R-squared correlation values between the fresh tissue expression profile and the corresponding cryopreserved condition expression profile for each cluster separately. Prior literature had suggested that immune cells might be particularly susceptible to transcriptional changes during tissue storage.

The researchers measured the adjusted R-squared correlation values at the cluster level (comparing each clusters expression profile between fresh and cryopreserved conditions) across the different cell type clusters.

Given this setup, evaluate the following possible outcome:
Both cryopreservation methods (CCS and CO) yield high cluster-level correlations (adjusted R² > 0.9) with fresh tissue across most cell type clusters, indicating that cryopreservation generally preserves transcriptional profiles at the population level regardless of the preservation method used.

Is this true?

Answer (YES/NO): YES